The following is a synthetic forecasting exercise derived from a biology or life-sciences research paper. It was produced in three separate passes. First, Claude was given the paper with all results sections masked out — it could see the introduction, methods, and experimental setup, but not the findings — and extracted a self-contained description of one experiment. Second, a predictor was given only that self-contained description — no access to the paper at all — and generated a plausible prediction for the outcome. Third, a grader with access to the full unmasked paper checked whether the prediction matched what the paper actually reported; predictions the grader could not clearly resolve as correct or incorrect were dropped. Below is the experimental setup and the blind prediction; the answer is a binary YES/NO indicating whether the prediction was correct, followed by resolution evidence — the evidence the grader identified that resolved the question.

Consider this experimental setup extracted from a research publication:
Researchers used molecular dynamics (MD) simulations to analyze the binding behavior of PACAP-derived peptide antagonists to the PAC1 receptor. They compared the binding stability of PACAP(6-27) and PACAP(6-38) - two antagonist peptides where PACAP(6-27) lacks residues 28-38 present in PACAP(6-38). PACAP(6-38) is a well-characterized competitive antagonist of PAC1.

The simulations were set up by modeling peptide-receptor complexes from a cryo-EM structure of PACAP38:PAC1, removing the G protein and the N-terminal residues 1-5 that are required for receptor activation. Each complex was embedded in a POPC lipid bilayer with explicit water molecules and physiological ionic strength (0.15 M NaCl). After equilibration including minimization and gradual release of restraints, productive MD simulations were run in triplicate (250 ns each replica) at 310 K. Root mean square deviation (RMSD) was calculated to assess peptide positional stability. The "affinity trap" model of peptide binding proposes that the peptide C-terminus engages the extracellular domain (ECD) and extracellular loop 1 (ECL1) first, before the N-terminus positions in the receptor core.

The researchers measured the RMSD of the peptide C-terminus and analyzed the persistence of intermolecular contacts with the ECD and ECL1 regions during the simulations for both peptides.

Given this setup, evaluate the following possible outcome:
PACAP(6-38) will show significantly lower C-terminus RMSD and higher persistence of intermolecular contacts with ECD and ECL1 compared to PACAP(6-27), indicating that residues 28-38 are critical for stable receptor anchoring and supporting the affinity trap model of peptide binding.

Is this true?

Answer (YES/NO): NO